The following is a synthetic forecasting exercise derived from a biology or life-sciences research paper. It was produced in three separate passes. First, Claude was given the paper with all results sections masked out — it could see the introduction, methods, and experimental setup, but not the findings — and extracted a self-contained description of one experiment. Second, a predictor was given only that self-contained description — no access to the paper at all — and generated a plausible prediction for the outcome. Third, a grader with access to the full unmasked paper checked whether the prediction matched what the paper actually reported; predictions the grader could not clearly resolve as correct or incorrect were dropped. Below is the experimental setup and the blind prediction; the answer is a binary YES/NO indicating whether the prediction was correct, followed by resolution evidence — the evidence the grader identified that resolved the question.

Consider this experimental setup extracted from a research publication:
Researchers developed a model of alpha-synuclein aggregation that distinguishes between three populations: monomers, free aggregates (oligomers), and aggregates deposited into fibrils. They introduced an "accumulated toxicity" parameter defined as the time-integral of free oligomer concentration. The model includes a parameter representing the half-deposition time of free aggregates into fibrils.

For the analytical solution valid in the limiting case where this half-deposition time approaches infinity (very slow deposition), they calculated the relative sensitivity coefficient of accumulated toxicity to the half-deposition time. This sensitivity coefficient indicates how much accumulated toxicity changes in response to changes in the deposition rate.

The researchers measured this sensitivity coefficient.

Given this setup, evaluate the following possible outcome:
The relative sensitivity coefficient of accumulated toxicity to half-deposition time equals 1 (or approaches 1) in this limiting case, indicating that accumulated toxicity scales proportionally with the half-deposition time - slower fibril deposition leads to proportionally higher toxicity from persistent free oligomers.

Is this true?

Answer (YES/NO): NO